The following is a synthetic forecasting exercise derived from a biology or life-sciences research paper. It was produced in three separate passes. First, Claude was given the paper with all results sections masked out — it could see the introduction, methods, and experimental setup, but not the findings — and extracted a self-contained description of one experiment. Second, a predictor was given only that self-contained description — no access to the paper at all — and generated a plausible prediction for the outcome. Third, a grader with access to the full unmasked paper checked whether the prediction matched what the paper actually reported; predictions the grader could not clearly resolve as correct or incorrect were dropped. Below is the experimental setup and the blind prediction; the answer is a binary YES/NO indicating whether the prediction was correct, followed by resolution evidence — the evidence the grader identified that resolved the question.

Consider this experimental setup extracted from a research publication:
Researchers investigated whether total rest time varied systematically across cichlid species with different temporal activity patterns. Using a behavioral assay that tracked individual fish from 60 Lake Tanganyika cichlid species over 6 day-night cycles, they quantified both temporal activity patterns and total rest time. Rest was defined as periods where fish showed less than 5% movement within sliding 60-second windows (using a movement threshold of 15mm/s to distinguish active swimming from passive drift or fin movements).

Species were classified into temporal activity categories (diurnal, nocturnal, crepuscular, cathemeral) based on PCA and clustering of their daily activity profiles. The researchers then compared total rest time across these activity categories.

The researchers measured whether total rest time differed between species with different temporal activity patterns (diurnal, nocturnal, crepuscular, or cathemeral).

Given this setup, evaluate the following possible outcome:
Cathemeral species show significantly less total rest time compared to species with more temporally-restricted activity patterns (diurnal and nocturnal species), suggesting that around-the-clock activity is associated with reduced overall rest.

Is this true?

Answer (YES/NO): NO